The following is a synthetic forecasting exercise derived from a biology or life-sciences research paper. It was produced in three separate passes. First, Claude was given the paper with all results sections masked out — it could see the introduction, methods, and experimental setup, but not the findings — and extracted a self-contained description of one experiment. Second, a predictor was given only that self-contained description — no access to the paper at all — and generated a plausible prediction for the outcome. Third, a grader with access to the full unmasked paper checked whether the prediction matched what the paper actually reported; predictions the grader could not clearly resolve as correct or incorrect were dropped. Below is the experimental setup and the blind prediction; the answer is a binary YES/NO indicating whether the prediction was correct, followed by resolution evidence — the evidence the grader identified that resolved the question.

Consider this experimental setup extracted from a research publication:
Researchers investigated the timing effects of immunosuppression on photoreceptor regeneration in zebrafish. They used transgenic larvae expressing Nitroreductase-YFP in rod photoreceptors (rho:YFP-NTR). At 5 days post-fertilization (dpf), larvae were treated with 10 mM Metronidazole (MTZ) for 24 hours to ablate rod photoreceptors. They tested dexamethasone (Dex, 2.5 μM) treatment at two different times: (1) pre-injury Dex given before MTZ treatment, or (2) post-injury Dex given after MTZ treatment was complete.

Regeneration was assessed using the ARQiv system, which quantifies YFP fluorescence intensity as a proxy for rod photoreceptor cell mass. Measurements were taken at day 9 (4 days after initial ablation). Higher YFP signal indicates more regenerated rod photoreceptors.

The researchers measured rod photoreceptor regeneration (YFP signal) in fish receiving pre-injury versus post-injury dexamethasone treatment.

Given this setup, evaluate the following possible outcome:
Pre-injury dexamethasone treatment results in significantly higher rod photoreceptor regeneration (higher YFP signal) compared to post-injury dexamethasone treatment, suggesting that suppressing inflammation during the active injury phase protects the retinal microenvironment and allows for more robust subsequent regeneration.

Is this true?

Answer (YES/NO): NO